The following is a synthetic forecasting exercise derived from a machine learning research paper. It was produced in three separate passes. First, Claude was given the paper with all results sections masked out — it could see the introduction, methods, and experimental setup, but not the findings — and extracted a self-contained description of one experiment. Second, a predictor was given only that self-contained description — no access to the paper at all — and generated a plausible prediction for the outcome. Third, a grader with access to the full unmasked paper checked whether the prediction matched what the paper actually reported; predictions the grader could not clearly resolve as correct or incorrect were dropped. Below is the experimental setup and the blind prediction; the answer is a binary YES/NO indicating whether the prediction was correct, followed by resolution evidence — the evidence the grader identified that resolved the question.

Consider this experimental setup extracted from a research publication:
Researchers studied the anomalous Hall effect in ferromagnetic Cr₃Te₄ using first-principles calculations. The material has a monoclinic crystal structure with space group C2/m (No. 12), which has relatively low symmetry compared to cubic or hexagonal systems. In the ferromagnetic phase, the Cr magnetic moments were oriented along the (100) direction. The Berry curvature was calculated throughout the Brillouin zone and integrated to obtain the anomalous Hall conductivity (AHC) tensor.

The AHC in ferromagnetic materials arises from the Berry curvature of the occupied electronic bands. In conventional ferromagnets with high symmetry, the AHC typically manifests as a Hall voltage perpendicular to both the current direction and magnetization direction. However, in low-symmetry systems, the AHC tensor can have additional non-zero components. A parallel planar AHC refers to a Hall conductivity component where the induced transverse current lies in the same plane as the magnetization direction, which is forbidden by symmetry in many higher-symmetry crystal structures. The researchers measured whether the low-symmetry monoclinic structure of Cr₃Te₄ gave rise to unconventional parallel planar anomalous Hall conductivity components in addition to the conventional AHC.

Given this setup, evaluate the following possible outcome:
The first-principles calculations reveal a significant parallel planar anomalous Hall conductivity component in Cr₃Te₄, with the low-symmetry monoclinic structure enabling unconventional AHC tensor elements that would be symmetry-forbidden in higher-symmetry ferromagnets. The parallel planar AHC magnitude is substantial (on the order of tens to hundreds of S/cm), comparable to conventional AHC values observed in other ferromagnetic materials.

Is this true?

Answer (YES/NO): YES